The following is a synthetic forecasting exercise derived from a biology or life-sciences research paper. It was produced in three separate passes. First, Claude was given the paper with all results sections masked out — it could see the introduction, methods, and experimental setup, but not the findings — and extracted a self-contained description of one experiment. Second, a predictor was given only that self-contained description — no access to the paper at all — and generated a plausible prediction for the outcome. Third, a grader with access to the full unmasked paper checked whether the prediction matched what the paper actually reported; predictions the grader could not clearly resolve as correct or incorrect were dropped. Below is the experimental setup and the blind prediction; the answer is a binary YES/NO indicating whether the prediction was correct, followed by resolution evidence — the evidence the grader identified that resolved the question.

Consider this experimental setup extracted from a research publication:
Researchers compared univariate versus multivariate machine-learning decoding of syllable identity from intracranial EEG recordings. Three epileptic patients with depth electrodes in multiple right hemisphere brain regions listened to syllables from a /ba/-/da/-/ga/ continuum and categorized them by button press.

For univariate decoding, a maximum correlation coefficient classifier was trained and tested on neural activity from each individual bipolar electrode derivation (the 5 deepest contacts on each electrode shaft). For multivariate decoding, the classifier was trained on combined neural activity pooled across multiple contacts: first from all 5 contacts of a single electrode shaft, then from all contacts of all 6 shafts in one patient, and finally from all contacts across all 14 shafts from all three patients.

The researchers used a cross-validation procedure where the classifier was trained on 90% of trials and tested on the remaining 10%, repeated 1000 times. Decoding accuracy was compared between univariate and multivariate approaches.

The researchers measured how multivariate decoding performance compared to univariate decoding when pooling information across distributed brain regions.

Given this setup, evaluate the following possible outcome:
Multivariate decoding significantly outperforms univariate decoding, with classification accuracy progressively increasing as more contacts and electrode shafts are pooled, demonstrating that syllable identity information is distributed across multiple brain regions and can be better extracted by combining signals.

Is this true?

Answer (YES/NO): NO